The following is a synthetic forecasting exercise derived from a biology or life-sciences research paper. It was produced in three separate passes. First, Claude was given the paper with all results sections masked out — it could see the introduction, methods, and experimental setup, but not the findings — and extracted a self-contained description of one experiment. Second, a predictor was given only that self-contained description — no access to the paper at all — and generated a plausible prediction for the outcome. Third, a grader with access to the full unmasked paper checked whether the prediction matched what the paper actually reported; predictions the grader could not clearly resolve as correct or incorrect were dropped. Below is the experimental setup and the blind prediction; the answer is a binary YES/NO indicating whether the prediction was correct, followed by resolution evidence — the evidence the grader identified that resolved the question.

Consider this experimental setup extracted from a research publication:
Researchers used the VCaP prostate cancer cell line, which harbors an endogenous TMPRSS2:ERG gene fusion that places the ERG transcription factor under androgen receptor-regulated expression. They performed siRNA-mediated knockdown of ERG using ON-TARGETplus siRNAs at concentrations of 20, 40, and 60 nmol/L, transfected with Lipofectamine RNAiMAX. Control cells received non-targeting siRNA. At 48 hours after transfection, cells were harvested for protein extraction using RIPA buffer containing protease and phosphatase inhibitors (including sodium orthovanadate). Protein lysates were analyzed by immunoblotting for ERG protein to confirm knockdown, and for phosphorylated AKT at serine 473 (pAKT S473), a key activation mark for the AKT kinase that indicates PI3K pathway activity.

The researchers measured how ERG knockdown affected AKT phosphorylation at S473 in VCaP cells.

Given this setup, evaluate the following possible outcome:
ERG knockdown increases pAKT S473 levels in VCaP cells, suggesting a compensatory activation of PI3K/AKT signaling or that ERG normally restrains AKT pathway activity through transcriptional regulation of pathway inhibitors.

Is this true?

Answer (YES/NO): YES